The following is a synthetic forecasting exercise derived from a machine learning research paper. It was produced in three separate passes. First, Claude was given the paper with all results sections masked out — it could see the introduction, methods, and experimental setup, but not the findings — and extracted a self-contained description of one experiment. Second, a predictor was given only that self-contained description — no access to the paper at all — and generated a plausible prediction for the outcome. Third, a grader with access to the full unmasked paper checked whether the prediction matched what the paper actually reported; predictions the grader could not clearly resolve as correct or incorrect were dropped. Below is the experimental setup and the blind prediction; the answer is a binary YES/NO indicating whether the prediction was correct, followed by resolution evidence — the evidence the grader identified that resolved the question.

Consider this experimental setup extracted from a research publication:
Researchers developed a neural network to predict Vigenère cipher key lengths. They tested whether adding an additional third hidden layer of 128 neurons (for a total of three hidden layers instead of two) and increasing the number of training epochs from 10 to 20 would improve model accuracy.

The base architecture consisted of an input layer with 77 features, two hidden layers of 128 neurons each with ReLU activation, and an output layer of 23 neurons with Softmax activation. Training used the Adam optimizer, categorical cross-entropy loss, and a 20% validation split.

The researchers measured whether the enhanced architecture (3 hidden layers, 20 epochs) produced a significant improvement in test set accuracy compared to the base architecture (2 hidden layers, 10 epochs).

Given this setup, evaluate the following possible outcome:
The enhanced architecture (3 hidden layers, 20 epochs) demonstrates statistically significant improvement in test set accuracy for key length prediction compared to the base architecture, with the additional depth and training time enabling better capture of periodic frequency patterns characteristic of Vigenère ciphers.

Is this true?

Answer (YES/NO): NO